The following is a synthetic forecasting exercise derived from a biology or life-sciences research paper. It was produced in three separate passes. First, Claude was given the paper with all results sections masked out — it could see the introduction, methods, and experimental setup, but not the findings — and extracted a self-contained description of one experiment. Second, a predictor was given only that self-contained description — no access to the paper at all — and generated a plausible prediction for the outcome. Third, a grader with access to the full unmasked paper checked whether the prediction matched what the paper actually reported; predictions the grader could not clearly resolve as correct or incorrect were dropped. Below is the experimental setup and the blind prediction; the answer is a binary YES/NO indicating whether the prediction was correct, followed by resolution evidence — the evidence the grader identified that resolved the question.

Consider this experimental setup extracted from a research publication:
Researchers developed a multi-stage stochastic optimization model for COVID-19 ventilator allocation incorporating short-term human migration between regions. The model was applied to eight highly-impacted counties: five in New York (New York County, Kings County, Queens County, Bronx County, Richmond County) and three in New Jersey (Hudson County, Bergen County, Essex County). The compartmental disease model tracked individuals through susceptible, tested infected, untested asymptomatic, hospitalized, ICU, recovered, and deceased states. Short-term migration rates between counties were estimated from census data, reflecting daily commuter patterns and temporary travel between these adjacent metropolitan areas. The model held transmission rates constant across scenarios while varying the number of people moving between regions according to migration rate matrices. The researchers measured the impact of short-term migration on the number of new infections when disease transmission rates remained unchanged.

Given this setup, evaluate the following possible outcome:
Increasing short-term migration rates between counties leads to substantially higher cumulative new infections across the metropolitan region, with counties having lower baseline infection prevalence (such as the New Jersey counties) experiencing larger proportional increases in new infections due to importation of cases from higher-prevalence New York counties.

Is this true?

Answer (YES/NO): NO